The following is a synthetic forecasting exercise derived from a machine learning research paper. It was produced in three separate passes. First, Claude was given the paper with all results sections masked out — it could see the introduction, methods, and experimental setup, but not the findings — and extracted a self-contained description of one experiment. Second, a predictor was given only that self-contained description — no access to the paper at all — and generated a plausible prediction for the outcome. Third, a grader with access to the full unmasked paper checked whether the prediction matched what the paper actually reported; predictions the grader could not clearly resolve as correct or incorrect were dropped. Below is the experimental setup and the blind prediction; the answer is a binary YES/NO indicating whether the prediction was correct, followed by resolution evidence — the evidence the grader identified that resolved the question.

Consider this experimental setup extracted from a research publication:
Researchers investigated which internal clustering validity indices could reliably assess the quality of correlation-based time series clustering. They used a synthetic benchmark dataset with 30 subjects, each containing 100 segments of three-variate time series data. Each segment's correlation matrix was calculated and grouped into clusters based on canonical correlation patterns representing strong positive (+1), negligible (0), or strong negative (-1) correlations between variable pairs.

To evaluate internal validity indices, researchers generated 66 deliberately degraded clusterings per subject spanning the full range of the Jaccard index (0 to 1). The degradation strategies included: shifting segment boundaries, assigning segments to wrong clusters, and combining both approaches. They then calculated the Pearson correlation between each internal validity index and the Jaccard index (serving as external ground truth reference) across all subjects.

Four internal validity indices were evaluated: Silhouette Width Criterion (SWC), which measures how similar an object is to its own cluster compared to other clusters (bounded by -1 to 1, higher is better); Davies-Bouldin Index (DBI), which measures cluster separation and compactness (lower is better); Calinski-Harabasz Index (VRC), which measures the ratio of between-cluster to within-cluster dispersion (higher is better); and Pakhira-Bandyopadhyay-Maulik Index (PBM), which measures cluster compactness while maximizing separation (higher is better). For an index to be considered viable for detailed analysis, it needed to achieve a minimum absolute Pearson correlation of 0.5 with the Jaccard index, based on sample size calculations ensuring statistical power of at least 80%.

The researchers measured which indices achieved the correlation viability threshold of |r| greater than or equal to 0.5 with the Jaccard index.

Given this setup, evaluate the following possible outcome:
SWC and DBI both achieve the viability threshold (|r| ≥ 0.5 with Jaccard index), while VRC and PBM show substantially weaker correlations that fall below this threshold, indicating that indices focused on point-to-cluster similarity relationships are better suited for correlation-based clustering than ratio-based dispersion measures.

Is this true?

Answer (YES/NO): YES